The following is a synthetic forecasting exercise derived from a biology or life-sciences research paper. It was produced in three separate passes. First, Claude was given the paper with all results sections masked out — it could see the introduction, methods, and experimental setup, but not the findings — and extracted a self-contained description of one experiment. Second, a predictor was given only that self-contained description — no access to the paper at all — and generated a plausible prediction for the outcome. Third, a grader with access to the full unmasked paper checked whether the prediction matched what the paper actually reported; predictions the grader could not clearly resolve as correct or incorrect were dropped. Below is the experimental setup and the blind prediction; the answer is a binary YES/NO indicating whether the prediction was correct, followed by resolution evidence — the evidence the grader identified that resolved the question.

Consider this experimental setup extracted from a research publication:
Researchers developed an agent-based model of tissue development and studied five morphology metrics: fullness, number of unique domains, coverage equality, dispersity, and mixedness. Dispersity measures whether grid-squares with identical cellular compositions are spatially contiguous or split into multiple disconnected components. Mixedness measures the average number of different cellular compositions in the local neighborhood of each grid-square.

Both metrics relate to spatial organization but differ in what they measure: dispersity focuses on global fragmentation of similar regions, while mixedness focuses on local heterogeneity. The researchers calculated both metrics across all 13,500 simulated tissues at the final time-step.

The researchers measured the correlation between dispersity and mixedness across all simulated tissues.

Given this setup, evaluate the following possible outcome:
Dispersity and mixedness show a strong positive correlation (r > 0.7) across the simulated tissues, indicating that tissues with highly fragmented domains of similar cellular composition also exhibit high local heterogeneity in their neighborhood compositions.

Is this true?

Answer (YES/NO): YES